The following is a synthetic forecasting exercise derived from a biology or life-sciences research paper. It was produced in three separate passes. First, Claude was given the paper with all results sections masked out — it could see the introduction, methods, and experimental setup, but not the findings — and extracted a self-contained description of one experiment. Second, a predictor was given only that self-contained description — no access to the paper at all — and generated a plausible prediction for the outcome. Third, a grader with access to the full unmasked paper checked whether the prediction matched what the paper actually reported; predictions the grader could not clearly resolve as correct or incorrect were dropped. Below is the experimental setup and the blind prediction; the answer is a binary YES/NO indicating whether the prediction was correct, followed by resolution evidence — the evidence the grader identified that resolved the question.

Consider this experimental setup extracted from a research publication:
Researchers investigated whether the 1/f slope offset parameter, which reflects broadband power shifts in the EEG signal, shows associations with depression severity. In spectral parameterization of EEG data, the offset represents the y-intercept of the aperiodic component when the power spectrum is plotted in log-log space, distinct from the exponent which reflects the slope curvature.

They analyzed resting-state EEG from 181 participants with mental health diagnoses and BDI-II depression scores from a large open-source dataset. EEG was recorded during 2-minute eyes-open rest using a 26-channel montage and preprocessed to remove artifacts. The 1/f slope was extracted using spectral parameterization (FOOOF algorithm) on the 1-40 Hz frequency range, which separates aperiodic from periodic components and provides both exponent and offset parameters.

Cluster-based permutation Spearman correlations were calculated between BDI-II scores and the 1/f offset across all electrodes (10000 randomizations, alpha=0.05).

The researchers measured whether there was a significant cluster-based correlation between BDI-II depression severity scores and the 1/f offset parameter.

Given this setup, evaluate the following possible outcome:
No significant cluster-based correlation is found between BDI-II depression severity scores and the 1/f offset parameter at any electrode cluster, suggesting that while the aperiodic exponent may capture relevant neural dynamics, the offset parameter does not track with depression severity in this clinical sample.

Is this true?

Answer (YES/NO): NO